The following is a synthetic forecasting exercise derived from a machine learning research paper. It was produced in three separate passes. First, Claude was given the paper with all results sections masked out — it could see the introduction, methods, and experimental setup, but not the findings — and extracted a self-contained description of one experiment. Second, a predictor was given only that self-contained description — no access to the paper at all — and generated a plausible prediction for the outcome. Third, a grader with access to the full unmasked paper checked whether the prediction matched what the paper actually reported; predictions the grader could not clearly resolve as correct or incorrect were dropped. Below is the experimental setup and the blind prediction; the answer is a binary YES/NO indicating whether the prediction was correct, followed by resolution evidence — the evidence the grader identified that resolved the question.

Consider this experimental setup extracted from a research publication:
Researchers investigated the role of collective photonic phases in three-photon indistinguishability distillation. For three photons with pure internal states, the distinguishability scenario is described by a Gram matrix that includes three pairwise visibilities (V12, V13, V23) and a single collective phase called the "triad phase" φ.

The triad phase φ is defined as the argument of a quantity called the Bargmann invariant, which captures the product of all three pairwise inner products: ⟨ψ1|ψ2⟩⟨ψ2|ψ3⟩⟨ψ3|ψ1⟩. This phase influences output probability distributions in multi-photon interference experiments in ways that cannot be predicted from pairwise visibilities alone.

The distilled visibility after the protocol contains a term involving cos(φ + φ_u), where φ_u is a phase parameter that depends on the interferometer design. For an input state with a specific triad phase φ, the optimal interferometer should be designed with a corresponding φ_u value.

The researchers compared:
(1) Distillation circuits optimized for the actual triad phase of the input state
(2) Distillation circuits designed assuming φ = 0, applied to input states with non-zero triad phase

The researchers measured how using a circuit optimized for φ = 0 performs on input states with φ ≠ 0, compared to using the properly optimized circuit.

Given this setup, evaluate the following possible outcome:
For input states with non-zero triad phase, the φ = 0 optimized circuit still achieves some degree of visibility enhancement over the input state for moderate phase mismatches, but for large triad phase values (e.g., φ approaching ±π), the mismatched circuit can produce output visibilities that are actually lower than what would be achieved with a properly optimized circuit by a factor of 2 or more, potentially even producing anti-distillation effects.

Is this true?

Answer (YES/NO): NO